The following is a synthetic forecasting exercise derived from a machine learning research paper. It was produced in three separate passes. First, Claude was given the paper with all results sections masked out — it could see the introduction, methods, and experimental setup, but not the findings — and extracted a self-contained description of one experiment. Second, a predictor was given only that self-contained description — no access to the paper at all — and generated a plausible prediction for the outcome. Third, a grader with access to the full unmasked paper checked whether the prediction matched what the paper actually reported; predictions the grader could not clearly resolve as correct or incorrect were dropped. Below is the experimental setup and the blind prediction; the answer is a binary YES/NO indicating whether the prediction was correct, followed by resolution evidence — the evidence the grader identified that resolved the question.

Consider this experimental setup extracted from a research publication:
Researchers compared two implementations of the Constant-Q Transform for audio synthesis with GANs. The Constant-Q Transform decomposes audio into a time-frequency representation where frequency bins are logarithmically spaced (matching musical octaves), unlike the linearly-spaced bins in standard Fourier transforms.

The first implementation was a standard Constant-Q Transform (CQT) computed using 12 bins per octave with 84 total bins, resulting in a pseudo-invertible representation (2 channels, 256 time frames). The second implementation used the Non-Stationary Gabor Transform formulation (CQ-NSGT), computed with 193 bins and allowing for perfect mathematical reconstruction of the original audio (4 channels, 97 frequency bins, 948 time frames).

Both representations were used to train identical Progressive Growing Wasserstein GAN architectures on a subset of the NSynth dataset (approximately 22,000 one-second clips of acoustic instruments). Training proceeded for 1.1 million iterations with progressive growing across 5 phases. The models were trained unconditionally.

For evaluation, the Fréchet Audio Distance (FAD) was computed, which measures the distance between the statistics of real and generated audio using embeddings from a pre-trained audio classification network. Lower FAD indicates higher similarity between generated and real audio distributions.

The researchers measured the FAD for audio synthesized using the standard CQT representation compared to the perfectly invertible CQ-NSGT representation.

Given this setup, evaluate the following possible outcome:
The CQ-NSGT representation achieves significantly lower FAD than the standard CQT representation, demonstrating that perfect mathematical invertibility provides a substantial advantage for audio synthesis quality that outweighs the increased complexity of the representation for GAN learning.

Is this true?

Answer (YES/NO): NO